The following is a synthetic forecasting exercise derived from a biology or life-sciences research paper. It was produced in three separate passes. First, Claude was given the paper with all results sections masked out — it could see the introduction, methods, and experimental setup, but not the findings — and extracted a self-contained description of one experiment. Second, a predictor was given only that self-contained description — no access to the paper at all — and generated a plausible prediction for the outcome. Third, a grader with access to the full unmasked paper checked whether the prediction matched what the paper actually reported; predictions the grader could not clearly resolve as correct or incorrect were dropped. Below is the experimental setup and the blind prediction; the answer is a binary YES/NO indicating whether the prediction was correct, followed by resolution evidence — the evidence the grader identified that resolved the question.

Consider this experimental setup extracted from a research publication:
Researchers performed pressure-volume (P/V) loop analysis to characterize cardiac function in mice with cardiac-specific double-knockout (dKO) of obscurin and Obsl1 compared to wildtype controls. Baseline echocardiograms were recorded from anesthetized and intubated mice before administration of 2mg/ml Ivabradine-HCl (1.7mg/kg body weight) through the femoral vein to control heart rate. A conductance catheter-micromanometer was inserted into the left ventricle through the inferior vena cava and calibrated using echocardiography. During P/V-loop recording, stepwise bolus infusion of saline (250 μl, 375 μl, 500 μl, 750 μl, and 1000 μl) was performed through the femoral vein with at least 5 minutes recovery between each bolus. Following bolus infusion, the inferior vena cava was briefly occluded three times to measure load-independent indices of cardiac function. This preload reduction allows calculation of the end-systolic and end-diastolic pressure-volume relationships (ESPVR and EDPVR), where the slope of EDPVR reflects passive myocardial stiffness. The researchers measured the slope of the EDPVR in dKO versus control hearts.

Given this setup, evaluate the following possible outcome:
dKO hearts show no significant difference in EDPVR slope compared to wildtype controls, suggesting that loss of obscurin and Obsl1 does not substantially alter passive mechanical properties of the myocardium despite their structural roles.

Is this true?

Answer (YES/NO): NO